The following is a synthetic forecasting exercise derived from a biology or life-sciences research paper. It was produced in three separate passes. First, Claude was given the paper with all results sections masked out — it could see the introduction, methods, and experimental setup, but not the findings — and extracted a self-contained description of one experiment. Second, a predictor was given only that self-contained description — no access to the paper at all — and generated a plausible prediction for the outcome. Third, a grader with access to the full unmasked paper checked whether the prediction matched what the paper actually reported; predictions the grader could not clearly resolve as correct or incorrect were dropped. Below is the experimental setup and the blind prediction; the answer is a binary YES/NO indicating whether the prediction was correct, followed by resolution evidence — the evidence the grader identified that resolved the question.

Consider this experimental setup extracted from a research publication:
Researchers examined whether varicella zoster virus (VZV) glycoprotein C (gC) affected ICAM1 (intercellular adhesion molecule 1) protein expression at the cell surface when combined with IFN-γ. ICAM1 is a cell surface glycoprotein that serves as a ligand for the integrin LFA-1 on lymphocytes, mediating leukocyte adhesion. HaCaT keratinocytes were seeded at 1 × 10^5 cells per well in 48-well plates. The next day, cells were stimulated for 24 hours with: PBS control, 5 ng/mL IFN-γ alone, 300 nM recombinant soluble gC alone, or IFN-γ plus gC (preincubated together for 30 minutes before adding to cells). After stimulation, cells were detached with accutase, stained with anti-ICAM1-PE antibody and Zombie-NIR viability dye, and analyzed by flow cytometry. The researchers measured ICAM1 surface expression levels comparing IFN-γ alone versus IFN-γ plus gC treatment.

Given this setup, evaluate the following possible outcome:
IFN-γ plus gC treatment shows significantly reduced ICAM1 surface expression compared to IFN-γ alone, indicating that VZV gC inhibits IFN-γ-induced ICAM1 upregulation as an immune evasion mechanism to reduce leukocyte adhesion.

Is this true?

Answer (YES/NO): NO